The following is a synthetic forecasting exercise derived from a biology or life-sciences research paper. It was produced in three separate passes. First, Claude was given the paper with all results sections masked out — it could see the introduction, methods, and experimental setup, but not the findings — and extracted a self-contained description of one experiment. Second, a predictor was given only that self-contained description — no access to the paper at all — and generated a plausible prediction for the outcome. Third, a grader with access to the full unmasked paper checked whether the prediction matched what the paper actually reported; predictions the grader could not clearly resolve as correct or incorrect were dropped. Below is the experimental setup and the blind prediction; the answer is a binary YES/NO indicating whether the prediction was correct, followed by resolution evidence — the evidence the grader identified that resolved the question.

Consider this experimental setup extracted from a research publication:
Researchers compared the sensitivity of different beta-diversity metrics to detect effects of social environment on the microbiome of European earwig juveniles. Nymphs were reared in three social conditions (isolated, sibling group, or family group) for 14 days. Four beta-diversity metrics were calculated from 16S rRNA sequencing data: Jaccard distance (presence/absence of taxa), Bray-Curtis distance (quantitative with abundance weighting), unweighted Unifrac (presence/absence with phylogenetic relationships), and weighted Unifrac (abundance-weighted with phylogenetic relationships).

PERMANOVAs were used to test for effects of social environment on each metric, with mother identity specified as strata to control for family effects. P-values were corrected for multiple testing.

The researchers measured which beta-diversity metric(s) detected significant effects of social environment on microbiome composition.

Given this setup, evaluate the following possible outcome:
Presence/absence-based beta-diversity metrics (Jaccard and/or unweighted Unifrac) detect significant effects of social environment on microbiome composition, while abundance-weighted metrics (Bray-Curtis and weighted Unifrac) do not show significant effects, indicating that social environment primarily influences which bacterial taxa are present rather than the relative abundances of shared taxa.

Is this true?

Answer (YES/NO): YES